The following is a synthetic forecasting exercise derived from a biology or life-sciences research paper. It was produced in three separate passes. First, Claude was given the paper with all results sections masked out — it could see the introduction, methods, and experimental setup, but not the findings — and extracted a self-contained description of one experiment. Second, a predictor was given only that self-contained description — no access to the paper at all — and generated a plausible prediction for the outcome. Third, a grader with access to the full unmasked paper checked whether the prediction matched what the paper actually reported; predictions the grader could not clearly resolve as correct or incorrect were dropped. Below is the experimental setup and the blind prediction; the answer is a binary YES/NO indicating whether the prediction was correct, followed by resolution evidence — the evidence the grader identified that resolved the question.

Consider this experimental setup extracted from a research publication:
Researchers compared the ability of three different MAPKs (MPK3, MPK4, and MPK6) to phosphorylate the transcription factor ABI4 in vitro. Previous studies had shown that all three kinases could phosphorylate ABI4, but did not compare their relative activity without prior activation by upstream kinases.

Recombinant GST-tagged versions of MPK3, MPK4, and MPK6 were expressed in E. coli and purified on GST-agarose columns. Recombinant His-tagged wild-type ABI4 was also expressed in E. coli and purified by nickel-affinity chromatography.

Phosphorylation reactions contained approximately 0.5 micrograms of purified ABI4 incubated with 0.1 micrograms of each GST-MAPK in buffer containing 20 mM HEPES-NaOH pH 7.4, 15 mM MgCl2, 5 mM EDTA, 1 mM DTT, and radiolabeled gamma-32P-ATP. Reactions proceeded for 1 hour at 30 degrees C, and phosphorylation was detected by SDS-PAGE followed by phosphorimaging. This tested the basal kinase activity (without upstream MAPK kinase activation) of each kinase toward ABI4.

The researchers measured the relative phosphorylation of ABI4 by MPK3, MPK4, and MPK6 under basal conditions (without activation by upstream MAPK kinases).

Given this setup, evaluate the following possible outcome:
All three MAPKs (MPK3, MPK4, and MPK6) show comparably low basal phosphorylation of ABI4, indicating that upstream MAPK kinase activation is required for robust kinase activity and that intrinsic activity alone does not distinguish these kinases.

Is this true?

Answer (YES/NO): NO